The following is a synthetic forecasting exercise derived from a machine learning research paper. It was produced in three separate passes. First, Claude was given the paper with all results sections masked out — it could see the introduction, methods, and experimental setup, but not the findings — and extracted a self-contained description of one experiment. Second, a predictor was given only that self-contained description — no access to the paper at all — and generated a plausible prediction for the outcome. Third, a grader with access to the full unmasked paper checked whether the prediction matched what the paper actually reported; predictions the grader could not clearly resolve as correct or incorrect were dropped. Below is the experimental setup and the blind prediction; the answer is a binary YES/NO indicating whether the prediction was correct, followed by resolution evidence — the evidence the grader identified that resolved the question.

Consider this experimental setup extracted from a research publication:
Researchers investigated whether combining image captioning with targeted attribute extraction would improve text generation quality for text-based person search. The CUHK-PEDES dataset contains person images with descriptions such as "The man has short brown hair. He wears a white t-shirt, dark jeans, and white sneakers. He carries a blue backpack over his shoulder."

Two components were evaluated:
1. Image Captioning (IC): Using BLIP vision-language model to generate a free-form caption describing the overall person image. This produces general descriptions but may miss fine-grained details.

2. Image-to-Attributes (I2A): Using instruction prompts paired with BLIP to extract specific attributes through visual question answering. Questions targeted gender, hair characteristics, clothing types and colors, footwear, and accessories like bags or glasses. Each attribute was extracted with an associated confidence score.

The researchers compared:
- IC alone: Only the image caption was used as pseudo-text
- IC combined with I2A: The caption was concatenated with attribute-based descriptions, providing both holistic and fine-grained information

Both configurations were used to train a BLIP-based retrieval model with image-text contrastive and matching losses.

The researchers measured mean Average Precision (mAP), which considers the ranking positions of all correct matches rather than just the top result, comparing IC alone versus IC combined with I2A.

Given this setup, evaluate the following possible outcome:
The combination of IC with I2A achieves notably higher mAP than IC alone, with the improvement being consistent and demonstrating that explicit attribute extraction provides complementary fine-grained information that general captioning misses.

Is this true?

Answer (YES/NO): YES